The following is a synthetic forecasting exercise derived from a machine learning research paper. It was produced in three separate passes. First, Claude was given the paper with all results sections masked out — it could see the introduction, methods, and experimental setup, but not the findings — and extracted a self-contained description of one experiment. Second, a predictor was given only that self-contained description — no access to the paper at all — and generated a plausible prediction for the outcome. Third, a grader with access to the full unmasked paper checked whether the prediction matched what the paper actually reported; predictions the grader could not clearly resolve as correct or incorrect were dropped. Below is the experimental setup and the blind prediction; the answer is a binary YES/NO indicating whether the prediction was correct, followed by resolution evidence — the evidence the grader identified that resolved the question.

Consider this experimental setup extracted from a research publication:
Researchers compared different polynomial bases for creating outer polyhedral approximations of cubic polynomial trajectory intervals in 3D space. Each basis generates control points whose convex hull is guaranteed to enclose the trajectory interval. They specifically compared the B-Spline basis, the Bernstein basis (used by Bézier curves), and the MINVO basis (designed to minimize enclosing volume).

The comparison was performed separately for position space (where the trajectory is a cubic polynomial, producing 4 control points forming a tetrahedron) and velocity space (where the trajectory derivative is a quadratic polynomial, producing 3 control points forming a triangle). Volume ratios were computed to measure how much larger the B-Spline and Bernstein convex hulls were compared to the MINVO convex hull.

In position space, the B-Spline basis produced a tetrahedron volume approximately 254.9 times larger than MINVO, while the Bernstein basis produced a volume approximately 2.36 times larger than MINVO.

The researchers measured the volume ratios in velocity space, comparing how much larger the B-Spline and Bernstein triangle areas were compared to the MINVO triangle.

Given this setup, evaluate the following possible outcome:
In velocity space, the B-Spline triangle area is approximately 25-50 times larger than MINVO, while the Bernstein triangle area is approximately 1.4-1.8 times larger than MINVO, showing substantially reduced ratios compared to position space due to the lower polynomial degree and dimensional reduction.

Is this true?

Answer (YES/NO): NO